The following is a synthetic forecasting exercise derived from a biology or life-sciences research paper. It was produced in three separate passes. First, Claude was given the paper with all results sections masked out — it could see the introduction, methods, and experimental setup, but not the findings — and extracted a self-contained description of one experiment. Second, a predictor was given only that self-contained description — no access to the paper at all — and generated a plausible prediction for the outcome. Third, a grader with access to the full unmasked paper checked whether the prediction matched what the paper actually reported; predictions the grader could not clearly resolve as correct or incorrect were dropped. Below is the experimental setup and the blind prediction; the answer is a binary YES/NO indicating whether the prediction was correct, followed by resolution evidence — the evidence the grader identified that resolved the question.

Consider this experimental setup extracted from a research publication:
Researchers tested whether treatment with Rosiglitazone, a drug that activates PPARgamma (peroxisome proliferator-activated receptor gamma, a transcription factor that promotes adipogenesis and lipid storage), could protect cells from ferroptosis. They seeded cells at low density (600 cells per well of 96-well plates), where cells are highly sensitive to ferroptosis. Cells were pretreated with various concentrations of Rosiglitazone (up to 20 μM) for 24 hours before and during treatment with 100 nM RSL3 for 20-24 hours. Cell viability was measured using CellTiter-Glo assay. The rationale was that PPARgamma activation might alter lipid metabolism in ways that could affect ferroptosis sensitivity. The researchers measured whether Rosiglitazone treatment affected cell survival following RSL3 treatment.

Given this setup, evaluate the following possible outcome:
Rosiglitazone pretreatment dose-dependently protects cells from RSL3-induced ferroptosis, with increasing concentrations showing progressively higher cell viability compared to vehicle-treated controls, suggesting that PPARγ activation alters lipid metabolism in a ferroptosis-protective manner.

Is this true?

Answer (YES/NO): NO